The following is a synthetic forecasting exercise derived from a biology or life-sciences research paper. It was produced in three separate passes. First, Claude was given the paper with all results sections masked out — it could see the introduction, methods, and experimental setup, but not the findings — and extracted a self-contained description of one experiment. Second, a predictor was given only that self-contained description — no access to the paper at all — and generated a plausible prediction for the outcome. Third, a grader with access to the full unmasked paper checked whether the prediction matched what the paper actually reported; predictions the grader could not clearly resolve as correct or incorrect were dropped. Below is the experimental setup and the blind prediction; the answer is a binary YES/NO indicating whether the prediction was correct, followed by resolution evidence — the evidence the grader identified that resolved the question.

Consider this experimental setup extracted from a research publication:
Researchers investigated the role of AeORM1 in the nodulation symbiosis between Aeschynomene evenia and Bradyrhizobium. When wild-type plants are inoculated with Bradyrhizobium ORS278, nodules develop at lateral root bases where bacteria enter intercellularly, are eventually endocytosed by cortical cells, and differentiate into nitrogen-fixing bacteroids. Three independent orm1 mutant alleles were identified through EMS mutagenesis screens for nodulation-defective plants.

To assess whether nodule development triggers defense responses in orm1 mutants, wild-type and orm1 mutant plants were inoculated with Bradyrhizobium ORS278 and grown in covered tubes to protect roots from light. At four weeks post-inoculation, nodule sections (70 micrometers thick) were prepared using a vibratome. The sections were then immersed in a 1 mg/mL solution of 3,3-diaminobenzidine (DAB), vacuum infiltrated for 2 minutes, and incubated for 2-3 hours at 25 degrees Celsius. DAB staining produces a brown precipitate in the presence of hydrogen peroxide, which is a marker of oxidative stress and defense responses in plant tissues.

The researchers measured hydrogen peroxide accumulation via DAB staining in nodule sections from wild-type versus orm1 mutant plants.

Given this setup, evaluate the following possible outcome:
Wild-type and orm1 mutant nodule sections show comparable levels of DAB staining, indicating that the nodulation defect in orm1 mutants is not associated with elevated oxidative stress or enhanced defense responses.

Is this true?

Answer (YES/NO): NO